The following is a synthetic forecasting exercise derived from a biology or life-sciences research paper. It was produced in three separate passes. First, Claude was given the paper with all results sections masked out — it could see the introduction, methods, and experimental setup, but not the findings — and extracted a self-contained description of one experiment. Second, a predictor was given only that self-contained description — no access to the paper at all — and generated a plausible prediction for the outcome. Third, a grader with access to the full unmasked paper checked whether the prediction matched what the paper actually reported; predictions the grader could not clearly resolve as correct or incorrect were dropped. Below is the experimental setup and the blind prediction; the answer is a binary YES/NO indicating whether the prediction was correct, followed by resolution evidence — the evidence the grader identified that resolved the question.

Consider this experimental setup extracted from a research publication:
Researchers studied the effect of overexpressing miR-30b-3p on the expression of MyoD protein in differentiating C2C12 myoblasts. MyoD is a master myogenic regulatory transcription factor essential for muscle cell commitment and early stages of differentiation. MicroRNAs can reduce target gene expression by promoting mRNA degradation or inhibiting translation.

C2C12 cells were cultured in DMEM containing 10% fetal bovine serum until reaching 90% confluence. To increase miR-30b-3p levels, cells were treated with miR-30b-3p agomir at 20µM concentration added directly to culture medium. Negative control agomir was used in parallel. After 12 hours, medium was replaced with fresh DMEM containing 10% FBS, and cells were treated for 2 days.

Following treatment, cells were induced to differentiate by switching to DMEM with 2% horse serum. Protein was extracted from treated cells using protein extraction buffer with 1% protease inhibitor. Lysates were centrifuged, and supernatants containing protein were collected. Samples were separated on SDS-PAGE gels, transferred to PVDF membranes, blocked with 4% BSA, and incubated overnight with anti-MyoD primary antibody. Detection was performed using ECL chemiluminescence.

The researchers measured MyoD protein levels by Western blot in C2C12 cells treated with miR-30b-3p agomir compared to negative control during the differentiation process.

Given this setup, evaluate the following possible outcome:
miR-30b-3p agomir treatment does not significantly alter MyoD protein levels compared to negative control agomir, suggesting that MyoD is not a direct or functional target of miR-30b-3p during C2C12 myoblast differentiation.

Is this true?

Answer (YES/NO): NO